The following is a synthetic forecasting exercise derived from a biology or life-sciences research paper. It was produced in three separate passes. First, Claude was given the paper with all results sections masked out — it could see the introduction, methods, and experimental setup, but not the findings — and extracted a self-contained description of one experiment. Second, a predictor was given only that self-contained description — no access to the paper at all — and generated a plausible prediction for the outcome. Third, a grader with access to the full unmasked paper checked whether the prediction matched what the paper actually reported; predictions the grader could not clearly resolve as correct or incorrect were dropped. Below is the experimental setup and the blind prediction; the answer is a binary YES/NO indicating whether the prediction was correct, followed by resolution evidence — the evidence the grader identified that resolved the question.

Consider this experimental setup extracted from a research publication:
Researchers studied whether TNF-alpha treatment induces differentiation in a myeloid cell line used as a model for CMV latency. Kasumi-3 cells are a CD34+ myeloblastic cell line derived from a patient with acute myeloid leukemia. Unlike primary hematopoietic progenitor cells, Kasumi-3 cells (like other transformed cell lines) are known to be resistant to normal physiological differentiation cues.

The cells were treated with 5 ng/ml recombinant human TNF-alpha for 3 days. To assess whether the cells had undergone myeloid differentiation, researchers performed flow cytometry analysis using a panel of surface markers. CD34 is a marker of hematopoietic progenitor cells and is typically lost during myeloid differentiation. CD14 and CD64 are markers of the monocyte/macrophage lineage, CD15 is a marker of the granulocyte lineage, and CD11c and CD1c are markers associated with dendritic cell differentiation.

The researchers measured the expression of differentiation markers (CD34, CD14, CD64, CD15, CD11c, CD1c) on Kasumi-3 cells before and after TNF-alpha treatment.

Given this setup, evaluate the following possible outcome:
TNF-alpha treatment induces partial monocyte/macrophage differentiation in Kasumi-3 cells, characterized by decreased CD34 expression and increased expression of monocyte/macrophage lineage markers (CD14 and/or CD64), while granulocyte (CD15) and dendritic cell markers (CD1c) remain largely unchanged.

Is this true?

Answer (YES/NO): NO